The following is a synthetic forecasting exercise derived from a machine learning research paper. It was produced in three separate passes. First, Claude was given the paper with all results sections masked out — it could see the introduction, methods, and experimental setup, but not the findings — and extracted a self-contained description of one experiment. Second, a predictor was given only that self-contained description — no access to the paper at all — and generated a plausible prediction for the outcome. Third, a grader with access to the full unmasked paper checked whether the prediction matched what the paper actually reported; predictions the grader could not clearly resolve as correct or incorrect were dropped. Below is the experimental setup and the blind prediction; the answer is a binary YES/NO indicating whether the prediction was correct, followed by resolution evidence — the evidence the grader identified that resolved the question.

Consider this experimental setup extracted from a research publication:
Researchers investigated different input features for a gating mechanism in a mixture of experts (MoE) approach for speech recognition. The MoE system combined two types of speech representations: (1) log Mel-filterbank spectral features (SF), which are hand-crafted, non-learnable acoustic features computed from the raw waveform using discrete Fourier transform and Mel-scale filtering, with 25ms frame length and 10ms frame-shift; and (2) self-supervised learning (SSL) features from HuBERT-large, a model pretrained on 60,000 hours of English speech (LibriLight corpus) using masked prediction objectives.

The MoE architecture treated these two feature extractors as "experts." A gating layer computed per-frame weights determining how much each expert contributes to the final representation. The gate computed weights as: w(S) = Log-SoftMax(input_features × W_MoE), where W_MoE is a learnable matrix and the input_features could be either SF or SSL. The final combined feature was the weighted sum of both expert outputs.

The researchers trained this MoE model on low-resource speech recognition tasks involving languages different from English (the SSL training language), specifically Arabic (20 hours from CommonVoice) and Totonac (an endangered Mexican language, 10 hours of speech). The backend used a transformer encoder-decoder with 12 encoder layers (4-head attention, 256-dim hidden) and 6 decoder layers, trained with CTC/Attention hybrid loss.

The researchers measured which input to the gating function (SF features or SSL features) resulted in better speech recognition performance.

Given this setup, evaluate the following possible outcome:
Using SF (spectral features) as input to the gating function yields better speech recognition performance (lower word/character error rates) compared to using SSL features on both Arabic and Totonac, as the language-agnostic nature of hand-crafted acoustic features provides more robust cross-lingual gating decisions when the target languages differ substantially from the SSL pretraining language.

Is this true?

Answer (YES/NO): YES